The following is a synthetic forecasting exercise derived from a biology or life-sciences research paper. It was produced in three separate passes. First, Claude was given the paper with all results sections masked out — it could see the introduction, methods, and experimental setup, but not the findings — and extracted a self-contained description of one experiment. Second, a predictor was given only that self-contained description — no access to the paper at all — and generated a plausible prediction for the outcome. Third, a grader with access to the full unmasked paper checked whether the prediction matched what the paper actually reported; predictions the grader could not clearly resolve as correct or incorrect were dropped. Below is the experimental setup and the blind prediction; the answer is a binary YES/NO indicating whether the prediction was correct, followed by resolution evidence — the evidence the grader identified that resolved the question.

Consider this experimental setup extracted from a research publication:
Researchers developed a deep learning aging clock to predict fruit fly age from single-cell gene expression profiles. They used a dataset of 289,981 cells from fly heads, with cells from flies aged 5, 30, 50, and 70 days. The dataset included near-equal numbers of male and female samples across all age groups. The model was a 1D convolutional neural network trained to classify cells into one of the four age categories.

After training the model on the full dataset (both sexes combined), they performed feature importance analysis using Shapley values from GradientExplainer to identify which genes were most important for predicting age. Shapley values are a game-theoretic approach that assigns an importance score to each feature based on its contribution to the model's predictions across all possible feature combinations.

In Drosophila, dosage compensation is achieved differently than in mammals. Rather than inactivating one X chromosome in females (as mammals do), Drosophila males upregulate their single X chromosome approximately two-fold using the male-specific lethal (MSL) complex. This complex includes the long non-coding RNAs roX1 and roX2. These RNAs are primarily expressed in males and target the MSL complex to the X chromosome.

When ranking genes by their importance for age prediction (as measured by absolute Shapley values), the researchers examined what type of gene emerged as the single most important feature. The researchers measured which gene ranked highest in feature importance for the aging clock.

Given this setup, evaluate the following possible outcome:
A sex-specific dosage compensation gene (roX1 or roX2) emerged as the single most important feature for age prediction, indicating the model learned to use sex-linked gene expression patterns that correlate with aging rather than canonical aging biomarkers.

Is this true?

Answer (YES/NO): YES